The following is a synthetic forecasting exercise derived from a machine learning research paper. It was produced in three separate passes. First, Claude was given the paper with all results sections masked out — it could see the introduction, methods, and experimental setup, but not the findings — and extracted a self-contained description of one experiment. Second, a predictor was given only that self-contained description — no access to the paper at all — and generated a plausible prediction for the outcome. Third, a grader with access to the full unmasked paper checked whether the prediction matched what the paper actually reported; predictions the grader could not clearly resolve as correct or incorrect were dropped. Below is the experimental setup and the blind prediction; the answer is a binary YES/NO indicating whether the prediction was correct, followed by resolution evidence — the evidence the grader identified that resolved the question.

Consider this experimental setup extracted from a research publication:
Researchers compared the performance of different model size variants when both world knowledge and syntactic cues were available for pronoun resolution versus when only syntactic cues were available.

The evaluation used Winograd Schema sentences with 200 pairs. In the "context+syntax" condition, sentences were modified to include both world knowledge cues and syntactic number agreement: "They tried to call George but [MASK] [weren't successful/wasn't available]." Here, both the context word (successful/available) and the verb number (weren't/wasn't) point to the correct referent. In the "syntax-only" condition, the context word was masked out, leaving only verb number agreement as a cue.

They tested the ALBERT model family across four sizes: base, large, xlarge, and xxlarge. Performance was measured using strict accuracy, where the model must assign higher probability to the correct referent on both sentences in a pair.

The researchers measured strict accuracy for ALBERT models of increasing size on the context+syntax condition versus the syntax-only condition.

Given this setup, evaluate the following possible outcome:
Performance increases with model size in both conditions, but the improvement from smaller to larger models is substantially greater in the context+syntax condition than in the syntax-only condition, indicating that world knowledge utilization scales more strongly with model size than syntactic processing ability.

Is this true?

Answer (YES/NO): NO